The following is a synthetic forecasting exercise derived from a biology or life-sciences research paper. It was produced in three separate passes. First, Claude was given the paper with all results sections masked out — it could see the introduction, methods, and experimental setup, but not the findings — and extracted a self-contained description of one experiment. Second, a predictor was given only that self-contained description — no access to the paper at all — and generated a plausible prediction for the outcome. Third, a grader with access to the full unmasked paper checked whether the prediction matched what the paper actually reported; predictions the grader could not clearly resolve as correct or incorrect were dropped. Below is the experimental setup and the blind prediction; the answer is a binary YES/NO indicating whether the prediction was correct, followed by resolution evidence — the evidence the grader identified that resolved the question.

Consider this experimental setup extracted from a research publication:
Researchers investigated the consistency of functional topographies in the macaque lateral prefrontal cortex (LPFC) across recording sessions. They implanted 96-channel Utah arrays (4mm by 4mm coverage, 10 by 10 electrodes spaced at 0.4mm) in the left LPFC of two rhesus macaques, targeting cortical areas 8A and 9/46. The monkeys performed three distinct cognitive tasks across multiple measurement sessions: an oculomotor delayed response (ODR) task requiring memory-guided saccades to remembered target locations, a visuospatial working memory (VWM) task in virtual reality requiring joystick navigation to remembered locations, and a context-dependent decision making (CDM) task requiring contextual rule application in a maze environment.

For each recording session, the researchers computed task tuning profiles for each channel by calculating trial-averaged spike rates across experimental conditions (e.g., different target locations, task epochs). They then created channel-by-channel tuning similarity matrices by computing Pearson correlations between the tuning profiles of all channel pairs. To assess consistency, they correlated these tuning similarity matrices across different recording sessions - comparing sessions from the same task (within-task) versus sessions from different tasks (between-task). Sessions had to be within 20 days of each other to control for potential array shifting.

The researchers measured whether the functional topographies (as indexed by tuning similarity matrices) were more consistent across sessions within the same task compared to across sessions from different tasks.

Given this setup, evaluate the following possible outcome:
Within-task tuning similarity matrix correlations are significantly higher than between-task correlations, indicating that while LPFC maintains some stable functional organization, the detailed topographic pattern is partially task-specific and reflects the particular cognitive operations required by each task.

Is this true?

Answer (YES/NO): YES